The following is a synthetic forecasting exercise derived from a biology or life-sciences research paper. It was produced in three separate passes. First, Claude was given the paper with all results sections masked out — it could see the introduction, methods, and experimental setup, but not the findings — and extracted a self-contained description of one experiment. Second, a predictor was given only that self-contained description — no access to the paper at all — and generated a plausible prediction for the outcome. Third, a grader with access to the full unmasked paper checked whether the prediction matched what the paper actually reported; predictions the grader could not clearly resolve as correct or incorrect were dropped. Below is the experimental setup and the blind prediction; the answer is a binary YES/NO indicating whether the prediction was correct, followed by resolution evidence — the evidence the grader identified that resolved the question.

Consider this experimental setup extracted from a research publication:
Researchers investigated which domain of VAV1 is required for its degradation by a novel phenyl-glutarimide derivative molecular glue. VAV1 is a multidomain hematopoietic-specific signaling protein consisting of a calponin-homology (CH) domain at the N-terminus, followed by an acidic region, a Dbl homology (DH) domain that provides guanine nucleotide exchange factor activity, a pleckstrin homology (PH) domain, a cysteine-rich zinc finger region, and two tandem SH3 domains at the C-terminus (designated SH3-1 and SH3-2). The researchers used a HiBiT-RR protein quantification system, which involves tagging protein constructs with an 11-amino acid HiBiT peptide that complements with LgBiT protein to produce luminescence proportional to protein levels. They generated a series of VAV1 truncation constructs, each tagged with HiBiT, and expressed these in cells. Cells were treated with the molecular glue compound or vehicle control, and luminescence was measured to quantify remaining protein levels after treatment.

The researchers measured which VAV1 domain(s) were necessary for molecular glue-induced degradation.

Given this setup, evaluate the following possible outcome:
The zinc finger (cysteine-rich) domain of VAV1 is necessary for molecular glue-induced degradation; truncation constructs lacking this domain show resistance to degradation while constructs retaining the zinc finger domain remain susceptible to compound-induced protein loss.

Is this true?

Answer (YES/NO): NO